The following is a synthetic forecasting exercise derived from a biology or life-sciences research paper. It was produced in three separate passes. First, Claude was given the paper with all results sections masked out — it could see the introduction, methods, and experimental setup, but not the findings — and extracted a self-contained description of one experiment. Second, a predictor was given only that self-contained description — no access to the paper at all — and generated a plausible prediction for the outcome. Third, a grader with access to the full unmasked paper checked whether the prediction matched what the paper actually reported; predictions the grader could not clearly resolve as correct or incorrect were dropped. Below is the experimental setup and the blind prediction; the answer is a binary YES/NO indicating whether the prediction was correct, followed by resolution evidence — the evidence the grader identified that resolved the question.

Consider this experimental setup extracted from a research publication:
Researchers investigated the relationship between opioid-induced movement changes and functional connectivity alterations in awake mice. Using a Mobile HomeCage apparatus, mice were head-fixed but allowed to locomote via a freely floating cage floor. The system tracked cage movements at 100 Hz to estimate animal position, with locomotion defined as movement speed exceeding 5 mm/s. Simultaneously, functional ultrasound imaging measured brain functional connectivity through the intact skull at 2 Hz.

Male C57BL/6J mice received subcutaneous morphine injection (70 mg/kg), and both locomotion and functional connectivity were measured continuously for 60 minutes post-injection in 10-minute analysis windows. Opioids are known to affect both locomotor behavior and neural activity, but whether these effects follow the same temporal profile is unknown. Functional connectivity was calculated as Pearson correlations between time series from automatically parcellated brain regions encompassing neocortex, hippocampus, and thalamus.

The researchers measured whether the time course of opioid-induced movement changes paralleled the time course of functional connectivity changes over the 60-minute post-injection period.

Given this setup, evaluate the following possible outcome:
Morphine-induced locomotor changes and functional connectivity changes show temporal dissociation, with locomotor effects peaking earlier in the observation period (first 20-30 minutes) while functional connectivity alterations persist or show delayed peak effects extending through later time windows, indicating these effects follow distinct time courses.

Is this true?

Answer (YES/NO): YES